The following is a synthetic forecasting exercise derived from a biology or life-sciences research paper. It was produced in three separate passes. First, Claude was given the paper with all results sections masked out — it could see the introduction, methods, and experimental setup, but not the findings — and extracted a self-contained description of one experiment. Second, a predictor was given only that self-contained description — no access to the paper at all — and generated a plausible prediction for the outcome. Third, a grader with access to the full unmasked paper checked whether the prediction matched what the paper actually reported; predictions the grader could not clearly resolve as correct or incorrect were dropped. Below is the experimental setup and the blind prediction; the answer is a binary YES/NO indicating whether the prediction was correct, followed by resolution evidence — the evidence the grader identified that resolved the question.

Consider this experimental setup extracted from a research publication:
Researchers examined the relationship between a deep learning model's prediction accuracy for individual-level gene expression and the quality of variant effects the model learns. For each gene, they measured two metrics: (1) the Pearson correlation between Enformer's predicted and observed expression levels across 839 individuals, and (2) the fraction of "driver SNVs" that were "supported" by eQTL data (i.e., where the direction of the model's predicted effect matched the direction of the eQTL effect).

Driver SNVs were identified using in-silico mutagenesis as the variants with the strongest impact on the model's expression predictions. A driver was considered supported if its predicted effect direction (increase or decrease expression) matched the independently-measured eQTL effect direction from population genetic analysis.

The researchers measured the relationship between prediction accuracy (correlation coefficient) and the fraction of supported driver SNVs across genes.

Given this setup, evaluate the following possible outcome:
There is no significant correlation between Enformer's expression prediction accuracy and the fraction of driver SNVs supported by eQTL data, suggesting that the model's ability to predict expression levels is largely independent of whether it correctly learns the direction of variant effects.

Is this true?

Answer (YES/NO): NO